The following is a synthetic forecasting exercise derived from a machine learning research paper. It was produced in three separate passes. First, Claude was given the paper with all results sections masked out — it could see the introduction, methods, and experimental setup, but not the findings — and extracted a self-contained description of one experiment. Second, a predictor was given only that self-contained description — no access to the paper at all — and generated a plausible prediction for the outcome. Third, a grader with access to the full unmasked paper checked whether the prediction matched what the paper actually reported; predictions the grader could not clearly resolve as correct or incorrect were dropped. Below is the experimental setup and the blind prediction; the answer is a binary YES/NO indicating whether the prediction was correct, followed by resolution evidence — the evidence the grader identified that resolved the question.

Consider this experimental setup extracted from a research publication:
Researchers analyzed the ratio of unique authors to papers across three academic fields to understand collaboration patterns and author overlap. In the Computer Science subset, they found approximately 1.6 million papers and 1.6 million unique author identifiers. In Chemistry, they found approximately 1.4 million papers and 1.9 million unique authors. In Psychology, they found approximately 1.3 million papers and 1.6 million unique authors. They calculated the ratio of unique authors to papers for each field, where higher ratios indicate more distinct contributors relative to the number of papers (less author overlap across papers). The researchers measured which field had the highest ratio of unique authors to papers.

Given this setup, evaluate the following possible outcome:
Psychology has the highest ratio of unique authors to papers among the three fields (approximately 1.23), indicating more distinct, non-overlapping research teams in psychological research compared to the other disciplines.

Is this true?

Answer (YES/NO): NO